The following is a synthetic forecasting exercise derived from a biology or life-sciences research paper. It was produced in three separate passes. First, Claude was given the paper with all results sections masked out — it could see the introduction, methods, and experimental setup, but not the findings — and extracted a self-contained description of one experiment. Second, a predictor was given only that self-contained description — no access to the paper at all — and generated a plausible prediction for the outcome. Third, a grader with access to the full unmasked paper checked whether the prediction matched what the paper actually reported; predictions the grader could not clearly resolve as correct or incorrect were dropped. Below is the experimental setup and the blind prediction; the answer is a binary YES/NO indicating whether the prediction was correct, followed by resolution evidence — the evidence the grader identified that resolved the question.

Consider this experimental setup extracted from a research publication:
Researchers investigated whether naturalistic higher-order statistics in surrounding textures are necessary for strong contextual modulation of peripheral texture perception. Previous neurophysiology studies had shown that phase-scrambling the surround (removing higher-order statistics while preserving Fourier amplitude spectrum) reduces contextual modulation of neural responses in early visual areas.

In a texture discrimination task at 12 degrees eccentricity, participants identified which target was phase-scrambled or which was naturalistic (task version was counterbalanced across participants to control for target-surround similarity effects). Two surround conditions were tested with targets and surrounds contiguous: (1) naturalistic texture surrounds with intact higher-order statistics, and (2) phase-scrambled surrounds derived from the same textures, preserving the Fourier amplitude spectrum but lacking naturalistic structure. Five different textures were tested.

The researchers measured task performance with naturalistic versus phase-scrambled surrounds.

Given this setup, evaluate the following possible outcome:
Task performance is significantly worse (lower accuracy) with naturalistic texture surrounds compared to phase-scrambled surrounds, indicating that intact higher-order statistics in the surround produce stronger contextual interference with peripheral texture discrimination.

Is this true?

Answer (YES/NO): YES